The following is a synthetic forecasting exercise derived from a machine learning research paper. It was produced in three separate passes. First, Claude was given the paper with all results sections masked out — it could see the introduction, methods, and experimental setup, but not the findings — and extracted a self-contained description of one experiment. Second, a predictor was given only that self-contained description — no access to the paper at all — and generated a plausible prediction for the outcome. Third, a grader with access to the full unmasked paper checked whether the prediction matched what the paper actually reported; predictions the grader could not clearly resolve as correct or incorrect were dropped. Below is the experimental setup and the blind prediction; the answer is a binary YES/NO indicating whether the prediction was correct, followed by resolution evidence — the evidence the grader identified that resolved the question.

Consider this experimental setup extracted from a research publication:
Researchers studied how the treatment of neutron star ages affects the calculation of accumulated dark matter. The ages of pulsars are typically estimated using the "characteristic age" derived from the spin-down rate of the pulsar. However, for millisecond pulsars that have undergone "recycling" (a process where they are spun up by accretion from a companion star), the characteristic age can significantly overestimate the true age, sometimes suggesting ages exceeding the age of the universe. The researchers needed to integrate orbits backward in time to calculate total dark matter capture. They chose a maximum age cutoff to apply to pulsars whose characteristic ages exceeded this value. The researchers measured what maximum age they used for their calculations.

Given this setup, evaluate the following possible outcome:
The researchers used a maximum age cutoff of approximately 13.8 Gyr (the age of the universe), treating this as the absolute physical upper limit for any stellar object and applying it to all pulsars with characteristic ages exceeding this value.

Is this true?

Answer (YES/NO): NO